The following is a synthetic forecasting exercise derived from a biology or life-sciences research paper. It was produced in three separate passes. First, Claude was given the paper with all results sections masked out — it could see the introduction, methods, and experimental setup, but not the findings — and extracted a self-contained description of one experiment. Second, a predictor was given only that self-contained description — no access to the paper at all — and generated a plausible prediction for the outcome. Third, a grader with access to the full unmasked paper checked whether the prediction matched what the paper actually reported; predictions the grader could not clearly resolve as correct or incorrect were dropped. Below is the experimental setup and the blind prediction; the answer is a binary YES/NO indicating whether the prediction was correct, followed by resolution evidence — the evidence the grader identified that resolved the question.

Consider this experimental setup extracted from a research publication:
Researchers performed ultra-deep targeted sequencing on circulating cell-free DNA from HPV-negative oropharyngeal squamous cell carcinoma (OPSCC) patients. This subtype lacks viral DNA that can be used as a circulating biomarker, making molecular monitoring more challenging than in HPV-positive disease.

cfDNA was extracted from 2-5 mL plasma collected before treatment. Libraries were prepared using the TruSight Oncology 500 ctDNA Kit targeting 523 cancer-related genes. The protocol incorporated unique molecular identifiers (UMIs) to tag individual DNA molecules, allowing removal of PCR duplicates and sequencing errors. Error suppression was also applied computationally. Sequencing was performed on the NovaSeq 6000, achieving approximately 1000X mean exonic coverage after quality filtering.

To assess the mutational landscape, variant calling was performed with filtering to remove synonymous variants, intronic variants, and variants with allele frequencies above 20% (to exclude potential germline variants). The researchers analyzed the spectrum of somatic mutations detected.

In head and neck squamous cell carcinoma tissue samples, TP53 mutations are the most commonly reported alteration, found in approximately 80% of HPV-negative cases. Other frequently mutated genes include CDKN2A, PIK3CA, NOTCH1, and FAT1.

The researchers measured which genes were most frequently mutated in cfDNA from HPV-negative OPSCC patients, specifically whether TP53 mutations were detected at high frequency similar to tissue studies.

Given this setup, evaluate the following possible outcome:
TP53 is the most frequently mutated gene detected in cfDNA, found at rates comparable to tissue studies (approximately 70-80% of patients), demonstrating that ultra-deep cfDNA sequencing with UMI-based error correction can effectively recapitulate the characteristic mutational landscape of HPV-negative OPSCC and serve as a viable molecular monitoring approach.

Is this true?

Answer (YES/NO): YES